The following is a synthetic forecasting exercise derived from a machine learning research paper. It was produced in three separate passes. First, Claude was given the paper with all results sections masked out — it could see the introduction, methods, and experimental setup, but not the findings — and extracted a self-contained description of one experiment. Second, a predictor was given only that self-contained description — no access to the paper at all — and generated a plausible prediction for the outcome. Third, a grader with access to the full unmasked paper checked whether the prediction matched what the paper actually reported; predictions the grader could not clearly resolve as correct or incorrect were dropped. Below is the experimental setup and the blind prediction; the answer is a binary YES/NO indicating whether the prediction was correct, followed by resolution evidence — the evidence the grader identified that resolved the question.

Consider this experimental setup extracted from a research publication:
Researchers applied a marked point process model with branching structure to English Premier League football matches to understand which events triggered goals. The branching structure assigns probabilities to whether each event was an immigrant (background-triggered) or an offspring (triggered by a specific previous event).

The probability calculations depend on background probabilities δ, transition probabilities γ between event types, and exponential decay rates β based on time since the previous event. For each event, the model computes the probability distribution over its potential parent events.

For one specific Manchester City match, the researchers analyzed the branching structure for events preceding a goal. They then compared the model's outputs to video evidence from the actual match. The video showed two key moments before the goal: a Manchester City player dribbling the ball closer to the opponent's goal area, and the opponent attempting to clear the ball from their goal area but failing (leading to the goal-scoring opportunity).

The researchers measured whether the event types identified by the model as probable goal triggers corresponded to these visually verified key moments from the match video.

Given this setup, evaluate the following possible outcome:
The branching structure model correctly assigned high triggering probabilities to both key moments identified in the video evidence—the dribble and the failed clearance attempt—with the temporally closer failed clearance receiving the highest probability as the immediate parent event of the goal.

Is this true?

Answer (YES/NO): YES